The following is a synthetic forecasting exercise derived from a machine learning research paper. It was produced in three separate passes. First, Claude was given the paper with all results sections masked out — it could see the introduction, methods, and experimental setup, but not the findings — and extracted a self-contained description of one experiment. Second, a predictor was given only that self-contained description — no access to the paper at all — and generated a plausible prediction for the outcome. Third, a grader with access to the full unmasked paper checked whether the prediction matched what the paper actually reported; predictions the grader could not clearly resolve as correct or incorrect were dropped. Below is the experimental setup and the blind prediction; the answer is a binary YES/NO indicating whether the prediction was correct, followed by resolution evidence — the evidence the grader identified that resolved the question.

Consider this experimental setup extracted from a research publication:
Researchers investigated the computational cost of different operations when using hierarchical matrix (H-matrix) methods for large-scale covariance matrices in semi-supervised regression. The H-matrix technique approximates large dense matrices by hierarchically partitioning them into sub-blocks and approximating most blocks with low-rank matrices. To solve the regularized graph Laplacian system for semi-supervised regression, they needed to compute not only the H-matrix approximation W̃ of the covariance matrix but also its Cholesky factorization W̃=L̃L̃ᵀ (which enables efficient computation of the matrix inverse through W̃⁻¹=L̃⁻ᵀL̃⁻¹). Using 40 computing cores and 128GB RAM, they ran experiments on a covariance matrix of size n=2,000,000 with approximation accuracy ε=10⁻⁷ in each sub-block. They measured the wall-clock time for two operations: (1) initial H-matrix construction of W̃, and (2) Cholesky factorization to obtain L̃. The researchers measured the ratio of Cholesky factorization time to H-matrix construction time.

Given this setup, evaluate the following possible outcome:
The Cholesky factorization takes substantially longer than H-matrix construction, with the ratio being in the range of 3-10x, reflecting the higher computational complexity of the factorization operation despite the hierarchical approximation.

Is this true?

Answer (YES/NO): YES